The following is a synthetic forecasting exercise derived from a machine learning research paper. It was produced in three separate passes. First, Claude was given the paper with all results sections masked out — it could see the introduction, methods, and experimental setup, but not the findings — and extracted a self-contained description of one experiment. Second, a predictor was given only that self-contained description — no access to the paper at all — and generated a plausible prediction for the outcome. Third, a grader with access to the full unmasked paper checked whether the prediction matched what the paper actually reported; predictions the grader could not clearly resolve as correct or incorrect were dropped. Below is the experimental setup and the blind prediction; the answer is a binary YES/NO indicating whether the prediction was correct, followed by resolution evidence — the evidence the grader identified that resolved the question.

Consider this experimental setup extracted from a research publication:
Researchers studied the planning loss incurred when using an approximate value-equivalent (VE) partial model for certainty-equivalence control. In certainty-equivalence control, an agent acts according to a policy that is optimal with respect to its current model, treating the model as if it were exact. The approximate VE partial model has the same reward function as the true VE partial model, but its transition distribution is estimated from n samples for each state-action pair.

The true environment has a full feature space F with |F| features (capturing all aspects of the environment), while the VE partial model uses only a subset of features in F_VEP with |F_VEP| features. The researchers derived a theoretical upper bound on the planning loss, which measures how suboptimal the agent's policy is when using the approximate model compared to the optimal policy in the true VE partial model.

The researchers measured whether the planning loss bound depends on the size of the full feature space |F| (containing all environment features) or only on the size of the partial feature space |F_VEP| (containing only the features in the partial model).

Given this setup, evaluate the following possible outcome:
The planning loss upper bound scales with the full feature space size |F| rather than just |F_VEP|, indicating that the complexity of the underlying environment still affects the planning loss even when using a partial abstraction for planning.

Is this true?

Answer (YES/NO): NO